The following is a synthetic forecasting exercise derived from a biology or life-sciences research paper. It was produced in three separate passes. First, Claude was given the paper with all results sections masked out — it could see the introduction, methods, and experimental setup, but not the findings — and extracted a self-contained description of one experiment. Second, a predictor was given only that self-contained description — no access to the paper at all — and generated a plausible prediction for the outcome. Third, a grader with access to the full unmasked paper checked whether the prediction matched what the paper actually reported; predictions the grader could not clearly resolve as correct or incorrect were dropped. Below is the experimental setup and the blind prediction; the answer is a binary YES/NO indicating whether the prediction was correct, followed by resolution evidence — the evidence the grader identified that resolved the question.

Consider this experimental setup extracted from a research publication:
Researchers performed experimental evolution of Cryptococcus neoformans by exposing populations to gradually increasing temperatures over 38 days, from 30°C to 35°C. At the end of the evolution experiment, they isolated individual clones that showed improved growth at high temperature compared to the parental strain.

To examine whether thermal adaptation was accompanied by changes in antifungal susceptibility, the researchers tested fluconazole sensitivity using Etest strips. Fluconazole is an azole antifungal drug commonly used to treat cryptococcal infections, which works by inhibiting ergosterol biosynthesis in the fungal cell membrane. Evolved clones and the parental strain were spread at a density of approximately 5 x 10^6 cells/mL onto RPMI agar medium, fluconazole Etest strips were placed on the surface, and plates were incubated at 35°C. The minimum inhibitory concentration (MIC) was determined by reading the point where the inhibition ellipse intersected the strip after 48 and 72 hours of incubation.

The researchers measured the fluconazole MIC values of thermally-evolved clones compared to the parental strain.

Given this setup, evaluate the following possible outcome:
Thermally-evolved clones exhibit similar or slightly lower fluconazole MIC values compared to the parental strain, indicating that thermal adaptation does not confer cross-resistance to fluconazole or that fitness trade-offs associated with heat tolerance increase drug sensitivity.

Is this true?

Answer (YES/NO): NO